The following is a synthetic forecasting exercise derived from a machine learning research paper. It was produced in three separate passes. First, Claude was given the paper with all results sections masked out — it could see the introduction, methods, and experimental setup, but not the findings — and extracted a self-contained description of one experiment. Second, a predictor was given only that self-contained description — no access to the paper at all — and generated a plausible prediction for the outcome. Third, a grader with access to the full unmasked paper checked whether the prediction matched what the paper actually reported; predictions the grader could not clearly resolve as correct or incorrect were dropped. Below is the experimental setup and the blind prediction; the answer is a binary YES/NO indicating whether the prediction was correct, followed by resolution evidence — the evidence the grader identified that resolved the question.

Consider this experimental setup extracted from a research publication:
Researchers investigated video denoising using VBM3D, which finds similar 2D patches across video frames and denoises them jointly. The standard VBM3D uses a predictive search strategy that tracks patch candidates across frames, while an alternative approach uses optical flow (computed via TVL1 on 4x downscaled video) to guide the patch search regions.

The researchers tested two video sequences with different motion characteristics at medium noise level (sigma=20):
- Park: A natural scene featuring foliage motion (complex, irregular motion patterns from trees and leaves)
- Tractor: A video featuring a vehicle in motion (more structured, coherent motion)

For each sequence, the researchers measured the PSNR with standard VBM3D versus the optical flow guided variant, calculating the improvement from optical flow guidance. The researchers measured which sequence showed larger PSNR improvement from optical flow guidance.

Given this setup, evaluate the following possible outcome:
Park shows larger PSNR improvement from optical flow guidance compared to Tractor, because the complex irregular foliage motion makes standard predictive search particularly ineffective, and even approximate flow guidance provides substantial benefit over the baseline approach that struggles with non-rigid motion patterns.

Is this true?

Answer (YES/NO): NO